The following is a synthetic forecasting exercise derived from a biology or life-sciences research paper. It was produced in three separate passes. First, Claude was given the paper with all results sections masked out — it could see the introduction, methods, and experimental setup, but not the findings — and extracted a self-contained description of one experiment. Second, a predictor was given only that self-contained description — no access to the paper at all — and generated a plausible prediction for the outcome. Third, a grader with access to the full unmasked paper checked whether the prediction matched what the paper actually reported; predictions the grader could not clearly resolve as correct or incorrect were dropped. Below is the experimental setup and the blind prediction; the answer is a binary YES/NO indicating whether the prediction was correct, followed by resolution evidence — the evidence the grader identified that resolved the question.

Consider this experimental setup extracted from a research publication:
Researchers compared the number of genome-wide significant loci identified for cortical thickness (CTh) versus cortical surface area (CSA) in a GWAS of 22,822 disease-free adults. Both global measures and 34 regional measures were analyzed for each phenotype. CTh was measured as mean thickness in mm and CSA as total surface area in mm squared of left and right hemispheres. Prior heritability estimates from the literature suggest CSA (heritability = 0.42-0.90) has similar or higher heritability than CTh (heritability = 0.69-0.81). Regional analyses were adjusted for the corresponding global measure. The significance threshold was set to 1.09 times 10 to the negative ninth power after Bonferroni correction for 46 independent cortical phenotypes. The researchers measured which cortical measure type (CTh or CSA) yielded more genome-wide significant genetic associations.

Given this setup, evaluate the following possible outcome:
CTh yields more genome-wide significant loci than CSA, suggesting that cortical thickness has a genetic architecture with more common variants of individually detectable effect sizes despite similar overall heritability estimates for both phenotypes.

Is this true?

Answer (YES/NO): NO